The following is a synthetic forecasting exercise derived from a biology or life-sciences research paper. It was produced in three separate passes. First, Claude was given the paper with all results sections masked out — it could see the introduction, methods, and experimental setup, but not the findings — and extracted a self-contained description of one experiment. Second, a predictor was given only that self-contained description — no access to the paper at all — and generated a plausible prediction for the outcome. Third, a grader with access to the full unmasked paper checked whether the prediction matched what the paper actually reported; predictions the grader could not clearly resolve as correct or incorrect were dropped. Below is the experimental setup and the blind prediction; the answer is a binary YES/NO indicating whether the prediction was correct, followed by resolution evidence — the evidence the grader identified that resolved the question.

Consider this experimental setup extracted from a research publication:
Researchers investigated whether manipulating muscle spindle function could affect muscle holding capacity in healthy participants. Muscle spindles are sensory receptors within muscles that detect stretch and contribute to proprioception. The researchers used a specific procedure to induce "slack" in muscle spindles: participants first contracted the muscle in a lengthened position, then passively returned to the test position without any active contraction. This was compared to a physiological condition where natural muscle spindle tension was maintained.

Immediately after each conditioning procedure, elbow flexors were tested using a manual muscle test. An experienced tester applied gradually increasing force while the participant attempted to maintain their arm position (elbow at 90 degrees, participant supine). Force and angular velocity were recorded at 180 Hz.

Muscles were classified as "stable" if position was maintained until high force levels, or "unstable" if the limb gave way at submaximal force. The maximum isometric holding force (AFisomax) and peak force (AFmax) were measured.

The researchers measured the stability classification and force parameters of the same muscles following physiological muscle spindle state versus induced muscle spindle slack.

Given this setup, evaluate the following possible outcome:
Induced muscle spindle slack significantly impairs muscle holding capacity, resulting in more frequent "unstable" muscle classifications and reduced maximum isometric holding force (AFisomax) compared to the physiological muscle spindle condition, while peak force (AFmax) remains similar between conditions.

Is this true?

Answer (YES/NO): YES